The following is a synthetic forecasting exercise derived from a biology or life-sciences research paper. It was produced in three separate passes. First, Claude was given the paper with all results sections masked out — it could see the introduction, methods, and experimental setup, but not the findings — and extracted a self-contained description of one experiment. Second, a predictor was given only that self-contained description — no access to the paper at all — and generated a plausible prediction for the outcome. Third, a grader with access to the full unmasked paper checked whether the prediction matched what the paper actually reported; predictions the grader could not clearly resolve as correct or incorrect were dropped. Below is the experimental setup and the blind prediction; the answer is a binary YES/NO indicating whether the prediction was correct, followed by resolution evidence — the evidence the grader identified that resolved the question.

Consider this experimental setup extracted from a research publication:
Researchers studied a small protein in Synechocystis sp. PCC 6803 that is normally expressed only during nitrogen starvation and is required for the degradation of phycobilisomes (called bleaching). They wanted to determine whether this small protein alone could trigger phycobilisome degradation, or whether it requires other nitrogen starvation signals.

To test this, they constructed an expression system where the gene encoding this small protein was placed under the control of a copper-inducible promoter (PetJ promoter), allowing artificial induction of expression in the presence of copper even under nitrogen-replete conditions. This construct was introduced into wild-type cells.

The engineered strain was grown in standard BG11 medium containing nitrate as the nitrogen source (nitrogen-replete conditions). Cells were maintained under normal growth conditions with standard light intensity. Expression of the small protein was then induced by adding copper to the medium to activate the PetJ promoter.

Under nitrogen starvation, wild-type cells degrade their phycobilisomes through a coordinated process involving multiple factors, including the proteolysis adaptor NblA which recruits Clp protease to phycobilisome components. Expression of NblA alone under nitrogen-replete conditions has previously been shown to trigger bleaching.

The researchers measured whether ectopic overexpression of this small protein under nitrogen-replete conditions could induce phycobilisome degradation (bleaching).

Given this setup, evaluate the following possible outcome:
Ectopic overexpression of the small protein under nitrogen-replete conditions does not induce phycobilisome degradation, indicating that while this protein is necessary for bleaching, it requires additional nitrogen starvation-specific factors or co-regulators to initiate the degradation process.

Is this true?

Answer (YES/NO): YES